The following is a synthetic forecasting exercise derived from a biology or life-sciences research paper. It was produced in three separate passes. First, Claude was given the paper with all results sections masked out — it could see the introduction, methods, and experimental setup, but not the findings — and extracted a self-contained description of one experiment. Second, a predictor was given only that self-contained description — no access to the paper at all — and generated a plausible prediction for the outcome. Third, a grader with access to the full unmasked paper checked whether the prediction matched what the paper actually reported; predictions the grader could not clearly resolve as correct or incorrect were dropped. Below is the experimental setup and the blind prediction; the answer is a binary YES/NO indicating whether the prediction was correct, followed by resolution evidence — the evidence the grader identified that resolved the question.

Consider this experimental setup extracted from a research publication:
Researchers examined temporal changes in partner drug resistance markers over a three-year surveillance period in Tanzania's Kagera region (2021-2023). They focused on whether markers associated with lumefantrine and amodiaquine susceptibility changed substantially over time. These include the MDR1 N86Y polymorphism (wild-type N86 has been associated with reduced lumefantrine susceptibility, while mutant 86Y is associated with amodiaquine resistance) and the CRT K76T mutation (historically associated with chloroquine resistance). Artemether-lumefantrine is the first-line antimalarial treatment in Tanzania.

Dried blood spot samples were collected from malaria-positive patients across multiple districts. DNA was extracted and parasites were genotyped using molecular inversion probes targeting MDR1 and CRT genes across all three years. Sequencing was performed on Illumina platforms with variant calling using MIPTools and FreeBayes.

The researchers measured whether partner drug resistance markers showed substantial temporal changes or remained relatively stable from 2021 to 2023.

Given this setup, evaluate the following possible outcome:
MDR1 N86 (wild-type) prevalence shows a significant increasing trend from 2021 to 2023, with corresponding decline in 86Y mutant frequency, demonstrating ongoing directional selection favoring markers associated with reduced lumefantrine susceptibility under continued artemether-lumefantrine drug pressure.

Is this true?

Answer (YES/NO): NO